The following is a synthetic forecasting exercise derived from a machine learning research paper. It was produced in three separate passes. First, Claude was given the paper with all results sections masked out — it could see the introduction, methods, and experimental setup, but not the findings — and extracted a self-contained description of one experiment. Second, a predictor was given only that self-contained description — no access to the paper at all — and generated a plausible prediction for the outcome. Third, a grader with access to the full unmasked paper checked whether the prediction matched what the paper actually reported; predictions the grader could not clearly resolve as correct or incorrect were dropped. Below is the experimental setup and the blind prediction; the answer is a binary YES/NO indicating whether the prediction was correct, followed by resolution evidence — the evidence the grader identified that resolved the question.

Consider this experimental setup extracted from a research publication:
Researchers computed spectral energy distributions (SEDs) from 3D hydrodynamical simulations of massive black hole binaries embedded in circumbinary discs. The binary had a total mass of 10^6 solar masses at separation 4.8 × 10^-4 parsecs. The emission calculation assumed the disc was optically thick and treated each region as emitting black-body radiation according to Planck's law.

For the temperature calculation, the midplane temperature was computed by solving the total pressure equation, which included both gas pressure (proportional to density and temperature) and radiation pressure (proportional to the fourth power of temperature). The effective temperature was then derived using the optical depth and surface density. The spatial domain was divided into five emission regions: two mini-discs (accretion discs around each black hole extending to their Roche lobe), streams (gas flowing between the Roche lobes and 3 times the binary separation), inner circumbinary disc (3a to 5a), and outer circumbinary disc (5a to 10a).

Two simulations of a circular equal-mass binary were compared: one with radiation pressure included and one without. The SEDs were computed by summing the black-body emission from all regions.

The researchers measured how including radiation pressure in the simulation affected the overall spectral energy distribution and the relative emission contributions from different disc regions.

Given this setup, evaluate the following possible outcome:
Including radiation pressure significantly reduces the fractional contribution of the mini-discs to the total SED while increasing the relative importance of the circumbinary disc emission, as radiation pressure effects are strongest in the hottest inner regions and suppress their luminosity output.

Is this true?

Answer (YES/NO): NO